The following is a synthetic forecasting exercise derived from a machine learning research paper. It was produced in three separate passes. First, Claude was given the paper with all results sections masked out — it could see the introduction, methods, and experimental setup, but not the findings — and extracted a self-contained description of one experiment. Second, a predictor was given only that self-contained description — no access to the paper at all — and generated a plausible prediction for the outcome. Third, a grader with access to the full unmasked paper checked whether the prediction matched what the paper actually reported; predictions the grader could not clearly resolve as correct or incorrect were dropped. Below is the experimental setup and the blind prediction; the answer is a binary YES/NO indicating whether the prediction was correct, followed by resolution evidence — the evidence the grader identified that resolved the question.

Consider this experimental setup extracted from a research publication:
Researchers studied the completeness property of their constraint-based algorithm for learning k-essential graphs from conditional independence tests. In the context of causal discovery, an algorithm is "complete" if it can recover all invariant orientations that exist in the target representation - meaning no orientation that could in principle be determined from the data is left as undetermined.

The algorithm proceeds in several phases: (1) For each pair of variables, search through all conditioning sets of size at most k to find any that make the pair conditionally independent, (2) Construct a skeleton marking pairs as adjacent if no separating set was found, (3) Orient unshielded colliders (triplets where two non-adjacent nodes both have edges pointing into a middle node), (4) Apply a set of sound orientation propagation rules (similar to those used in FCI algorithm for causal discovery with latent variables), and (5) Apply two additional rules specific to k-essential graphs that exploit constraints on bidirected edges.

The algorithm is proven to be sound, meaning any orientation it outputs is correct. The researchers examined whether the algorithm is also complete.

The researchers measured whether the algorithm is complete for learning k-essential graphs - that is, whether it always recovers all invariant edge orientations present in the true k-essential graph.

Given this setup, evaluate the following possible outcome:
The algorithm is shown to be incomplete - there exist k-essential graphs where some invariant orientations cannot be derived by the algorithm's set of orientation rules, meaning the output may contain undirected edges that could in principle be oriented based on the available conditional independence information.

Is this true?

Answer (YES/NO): YES